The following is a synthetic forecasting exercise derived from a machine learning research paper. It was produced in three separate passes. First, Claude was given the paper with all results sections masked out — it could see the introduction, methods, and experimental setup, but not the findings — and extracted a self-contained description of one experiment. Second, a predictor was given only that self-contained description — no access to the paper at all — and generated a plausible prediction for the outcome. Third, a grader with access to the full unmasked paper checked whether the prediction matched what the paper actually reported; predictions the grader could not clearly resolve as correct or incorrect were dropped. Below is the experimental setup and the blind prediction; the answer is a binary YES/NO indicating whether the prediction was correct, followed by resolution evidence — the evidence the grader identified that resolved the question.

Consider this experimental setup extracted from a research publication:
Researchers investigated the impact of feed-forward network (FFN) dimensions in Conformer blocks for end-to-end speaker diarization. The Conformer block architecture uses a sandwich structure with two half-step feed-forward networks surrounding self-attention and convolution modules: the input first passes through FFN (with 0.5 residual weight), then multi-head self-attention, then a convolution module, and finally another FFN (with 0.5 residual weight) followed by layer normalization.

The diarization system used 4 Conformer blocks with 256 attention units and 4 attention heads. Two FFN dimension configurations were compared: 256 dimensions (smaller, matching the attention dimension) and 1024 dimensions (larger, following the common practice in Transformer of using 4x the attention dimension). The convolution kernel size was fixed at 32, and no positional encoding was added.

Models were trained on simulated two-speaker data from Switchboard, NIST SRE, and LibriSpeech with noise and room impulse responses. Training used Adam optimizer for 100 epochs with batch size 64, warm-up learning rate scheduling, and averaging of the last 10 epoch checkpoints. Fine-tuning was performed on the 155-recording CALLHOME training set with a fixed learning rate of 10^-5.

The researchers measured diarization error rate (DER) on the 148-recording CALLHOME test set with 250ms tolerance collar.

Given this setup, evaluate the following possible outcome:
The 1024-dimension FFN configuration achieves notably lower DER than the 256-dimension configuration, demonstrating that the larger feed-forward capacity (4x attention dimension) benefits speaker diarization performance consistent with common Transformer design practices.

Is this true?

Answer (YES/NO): NO